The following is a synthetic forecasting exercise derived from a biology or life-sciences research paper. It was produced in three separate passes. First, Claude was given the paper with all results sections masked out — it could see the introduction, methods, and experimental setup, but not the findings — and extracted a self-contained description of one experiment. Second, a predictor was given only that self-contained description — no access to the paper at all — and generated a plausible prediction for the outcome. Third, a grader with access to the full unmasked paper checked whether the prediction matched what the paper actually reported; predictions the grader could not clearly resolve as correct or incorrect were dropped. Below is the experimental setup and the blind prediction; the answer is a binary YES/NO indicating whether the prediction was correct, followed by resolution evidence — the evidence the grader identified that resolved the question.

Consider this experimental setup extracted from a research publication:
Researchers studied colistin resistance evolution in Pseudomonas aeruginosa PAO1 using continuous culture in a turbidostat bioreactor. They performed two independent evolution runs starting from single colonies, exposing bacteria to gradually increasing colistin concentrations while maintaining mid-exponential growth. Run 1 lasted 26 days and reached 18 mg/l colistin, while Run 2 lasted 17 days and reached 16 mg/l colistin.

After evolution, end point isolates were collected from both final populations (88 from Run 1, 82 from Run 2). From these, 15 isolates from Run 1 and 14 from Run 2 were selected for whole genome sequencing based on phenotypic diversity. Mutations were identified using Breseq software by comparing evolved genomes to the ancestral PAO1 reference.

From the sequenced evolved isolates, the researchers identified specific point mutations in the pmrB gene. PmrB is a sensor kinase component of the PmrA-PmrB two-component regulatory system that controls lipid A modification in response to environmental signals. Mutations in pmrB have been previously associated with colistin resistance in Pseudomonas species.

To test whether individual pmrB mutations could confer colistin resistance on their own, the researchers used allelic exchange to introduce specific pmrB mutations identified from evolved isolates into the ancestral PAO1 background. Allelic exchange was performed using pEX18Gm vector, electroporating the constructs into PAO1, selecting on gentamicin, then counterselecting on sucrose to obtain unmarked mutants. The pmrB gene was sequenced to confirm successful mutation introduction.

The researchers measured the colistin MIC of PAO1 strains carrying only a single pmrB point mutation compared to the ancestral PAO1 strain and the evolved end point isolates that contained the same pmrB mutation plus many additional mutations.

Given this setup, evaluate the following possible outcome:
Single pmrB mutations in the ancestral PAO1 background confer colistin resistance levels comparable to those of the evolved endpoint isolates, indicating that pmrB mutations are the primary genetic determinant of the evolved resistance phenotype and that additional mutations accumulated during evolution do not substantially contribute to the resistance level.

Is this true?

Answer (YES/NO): NO